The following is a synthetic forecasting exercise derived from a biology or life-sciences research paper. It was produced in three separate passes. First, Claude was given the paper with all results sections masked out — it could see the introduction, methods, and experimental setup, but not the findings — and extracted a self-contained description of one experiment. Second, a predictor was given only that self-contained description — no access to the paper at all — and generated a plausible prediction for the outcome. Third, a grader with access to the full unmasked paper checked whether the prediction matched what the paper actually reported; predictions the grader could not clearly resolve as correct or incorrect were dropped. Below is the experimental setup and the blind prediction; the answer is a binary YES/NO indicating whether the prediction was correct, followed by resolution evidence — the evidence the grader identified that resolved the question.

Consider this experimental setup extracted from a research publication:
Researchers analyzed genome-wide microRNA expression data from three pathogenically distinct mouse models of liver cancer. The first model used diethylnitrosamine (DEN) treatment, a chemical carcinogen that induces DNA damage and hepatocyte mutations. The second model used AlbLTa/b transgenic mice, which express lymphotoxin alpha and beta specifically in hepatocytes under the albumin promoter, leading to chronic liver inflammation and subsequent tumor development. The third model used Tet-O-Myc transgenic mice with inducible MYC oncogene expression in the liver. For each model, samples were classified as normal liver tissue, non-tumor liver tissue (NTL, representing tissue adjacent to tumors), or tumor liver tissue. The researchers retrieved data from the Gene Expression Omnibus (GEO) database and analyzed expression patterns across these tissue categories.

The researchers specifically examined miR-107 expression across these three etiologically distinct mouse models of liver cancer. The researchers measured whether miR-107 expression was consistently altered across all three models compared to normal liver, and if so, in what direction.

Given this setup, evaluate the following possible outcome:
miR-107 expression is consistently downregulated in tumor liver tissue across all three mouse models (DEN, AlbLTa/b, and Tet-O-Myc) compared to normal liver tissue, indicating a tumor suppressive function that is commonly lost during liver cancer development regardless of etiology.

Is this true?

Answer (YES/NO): YES